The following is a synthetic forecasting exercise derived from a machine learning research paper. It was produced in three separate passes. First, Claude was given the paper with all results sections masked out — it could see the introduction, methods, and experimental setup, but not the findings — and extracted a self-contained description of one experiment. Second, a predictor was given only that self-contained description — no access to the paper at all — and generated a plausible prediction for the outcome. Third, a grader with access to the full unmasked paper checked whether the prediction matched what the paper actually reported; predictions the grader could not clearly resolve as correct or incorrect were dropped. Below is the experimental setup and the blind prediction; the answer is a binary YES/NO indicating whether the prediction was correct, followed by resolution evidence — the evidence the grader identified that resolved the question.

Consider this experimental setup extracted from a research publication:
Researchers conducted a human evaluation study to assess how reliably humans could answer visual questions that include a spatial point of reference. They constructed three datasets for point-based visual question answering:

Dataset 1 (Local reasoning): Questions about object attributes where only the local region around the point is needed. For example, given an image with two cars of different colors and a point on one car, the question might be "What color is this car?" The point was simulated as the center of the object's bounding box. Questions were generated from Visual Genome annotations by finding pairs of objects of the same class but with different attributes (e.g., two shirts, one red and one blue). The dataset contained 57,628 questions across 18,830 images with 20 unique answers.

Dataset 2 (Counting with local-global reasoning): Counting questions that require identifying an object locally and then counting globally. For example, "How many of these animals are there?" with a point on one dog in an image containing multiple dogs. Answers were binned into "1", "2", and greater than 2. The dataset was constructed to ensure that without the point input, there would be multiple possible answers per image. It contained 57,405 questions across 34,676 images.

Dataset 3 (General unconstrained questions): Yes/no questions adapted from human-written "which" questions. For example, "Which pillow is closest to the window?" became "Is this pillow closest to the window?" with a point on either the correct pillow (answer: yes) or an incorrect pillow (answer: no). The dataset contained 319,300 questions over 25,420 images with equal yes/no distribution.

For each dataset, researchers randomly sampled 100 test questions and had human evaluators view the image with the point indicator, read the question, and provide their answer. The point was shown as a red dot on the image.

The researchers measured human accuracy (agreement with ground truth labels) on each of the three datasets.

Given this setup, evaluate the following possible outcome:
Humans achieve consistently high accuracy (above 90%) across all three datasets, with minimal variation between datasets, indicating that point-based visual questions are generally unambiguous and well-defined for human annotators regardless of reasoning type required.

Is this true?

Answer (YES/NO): NO